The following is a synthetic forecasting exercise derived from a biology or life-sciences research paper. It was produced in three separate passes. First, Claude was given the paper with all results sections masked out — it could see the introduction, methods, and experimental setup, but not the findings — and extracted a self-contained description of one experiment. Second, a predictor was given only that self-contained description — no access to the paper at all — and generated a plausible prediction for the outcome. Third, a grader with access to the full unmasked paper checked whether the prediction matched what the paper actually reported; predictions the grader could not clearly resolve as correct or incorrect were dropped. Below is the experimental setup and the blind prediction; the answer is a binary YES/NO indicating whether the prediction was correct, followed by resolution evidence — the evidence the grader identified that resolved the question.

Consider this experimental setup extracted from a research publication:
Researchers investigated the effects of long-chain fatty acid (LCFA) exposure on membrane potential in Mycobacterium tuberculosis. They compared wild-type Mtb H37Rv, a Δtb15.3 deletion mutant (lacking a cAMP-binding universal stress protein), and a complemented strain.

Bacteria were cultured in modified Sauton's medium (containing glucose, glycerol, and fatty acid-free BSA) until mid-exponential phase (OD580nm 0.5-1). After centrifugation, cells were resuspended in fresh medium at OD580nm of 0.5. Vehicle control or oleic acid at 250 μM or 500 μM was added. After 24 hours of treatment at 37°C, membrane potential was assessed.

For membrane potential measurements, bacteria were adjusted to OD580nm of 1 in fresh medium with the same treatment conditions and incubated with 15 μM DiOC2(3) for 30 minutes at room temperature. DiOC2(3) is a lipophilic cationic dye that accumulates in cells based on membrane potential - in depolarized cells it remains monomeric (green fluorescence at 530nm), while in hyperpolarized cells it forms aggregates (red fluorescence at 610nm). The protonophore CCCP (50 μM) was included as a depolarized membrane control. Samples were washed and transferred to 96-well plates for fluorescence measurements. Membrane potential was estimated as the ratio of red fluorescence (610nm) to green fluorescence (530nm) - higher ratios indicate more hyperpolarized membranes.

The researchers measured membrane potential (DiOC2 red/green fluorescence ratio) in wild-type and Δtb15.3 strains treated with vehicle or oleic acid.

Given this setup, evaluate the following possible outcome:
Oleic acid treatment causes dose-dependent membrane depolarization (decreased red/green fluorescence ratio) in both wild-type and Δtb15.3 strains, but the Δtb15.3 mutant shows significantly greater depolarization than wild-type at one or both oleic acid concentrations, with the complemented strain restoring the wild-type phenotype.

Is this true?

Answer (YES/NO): NO